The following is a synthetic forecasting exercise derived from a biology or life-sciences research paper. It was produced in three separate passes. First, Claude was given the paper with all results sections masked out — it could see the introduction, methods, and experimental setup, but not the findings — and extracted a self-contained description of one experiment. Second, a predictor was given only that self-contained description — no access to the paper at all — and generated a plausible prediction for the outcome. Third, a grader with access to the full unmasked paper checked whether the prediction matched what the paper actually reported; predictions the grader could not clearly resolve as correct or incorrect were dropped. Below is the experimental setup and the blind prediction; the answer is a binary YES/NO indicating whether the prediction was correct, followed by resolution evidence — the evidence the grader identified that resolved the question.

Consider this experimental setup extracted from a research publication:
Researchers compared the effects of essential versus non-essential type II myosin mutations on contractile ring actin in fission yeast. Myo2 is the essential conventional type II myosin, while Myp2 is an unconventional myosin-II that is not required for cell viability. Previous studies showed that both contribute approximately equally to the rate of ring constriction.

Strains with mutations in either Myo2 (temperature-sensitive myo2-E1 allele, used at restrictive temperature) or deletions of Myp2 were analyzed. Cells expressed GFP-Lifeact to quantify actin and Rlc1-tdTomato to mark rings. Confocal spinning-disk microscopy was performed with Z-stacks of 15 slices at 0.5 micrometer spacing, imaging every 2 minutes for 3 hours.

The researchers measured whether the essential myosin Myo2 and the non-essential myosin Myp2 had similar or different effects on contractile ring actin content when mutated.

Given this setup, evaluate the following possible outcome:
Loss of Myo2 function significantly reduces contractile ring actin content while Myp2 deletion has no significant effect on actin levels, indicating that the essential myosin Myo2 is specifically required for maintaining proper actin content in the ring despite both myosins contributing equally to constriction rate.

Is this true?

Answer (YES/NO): NO